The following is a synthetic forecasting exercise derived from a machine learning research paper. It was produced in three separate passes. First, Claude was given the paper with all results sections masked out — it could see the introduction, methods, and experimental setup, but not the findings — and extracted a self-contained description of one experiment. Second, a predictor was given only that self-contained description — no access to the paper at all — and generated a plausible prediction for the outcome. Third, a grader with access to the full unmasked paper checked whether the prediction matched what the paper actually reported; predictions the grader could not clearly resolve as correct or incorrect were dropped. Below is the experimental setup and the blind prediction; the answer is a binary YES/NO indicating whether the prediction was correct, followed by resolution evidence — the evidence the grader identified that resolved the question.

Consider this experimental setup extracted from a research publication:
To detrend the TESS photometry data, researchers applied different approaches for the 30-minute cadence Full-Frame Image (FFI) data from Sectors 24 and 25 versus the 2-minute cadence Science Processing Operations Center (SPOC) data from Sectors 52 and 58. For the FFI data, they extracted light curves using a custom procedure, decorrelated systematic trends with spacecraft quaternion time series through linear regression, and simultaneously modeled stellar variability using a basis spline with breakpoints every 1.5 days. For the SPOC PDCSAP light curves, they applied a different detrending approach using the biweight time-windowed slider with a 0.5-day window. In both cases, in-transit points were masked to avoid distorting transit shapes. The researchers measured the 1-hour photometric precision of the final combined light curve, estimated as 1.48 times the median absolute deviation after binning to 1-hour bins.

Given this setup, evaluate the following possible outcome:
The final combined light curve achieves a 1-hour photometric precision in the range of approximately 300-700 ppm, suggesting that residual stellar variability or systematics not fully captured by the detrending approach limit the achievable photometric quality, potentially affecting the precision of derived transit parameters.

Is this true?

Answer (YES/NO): YES